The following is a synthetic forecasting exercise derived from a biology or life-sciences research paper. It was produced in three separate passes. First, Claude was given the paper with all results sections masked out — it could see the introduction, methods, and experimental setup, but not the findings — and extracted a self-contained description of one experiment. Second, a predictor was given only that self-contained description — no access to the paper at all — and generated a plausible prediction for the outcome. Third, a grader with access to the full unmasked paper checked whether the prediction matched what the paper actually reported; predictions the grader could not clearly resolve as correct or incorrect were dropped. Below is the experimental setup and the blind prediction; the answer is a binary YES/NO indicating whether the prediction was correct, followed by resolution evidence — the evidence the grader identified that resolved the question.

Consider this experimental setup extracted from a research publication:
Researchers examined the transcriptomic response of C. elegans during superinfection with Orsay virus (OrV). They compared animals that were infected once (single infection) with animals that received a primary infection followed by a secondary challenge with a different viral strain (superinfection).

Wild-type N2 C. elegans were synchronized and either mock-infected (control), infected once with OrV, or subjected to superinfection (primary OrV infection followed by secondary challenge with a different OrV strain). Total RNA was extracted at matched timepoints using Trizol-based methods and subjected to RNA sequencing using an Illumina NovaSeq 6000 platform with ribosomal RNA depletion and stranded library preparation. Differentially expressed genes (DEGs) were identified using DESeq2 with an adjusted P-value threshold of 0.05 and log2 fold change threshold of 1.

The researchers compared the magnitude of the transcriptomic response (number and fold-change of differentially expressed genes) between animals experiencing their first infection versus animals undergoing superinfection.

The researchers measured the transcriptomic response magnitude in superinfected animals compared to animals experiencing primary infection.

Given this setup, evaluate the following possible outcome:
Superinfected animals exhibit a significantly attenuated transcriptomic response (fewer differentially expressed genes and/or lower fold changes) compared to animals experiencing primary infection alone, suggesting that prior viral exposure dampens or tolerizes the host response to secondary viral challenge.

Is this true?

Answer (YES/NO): NO